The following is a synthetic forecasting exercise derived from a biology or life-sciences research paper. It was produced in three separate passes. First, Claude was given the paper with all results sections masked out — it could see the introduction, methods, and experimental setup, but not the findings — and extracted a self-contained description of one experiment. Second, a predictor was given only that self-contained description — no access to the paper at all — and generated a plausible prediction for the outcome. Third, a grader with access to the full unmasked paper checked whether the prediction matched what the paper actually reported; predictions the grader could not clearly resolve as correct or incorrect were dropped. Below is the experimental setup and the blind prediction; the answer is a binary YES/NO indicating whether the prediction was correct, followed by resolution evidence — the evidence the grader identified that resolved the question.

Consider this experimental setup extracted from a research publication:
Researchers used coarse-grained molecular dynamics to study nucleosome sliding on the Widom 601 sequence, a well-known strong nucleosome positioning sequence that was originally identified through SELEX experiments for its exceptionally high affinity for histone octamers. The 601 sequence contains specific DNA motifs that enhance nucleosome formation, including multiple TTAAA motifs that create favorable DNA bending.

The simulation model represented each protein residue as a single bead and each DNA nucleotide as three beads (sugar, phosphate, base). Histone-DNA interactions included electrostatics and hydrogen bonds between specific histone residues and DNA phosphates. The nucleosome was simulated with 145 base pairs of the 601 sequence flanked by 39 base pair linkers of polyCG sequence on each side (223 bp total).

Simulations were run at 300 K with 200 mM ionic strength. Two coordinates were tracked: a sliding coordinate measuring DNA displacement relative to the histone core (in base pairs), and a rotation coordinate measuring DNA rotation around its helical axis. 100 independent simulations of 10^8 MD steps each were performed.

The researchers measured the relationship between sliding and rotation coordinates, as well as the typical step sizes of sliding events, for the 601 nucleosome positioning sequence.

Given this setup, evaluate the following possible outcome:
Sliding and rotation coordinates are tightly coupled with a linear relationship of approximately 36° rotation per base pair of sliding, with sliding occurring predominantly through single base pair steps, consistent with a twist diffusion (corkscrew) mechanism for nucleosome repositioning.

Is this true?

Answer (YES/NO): NO